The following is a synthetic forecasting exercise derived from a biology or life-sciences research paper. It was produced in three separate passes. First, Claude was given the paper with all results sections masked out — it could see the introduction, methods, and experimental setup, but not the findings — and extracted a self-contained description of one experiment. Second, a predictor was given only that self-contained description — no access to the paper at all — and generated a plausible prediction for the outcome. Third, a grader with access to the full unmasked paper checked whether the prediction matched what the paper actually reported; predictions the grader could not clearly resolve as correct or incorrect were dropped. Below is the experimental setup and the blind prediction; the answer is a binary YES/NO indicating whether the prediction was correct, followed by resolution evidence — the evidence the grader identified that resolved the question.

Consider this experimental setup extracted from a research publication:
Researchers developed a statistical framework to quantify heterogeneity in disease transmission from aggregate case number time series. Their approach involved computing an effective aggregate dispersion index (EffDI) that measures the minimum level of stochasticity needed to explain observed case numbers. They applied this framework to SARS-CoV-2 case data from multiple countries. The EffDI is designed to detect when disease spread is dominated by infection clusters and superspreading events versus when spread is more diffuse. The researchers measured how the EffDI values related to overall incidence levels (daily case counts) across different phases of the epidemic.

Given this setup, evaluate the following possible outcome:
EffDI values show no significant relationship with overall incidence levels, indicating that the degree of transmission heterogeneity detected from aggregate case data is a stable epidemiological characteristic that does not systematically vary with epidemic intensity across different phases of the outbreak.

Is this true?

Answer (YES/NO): NO